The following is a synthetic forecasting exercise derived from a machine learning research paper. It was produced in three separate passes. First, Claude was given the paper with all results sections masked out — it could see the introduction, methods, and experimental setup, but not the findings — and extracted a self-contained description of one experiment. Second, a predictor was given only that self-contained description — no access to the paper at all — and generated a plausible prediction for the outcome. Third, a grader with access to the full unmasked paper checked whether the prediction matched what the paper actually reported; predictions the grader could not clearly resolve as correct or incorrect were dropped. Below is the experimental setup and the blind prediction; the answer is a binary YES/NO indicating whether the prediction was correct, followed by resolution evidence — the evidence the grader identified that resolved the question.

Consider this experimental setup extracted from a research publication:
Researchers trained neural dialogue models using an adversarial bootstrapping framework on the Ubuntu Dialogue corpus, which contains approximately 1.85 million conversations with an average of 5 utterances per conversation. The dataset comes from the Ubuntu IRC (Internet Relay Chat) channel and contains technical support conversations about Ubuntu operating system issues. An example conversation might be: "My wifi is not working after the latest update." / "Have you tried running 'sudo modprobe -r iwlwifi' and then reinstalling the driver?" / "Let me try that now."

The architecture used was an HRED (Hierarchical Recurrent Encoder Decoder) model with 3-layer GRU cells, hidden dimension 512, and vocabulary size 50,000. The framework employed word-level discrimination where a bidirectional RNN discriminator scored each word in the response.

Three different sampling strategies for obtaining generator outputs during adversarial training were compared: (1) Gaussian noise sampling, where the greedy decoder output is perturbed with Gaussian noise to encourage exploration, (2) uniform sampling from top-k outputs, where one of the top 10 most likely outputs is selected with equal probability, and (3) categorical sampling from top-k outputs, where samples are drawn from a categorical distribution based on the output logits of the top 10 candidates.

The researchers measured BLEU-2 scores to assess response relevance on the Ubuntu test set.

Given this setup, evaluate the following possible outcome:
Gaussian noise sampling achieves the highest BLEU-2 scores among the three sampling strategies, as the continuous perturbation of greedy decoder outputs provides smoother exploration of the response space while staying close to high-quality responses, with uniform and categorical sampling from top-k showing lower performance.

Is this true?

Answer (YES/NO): NO